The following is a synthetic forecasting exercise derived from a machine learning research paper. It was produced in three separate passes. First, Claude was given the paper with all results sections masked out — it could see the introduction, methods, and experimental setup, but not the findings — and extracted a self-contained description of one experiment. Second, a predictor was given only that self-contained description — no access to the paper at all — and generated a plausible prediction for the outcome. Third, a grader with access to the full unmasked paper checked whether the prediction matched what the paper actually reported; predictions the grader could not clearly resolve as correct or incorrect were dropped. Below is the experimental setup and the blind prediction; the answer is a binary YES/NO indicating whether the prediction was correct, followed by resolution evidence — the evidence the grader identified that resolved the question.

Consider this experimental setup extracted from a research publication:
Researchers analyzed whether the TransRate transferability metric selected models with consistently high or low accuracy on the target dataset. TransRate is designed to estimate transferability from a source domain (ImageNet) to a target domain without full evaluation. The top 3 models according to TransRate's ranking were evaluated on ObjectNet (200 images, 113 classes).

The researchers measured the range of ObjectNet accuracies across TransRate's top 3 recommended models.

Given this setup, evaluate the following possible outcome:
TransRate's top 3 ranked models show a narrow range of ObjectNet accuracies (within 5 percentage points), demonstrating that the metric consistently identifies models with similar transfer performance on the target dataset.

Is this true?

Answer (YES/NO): NO